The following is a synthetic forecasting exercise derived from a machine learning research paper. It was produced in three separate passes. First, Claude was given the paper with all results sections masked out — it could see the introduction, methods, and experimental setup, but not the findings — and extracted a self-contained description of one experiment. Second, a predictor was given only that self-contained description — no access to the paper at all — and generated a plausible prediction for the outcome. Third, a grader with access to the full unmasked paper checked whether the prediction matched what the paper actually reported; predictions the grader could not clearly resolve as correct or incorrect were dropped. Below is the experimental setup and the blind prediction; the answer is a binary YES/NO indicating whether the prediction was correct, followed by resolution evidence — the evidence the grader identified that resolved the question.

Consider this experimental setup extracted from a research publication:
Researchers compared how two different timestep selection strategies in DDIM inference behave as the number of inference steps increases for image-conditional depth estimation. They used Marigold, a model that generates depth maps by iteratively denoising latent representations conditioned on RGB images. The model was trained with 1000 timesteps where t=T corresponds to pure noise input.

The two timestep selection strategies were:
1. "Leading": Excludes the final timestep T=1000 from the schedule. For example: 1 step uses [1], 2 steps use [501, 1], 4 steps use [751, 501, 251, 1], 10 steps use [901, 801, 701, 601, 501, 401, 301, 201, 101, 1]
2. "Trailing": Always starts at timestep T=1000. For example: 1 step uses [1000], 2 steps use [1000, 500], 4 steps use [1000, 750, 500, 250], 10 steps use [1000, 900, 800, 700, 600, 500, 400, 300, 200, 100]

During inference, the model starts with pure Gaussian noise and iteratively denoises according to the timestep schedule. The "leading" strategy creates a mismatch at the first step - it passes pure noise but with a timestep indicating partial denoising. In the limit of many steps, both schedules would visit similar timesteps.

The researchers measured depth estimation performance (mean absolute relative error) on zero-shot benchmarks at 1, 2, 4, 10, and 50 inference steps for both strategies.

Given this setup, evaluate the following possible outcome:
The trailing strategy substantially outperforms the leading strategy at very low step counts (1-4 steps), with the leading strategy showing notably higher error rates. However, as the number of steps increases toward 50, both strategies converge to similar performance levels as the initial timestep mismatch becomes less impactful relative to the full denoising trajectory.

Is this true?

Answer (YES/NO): NO